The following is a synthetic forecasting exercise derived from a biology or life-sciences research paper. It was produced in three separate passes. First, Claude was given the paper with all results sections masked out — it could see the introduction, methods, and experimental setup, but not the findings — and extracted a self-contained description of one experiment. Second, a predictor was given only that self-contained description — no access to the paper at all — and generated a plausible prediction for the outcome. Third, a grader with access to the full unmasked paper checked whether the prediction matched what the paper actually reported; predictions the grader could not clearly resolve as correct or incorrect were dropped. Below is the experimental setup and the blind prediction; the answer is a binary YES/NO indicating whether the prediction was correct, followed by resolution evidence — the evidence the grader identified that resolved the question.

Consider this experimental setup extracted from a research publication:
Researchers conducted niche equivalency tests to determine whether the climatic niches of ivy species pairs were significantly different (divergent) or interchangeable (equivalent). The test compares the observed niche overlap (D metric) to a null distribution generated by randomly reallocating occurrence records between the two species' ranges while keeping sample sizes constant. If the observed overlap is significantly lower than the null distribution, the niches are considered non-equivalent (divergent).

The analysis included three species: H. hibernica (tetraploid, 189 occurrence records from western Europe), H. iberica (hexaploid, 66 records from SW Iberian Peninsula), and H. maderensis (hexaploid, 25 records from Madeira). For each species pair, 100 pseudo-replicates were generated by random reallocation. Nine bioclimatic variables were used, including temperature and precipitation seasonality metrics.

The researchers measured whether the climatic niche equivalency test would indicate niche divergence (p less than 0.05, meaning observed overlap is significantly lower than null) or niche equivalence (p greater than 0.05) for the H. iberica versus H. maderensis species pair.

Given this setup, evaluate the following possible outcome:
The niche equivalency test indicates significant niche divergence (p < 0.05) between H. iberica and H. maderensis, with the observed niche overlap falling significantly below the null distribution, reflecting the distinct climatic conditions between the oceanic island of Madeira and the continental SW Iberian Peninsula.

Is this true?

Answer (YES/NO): YES